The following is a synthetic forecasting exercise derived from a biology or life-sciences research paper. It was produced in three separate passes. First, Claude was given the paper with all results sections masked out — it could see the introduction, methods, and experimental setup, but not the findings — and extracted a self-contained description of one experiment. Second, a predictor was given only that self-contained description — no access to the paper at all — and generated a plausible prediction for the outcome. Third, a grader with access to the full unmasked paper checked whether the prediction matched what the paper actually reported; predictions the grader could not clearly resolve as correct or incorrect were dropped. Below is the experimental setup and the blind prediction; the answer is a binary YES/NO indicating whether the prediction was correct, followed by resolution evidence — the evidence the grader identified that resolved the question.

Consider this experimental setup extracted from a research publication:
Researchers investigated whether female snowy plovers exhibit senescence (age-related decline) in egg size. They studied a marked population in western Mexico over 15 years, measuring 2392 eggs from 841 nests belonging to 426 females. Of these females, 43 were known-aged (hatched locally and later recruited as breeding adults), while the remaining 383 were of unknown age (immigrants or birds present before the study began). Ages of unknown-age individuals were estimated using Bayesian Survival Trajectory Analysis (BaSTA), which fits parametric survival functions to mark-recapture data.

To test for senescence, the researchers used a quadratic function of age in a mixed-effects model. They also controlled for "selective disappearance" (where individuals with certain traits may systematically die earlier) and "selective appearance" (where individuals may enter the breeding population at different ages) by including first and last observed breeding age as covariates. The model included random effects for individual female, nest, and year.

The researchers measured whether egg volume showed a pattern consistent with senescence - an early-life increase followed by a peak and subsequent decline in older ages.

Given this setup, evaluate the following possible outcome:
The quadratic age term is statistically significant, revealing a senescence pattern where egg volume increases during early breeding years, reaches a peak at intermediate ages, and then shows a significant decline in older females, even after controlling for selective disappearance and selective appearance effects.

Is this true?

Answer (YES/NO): NO